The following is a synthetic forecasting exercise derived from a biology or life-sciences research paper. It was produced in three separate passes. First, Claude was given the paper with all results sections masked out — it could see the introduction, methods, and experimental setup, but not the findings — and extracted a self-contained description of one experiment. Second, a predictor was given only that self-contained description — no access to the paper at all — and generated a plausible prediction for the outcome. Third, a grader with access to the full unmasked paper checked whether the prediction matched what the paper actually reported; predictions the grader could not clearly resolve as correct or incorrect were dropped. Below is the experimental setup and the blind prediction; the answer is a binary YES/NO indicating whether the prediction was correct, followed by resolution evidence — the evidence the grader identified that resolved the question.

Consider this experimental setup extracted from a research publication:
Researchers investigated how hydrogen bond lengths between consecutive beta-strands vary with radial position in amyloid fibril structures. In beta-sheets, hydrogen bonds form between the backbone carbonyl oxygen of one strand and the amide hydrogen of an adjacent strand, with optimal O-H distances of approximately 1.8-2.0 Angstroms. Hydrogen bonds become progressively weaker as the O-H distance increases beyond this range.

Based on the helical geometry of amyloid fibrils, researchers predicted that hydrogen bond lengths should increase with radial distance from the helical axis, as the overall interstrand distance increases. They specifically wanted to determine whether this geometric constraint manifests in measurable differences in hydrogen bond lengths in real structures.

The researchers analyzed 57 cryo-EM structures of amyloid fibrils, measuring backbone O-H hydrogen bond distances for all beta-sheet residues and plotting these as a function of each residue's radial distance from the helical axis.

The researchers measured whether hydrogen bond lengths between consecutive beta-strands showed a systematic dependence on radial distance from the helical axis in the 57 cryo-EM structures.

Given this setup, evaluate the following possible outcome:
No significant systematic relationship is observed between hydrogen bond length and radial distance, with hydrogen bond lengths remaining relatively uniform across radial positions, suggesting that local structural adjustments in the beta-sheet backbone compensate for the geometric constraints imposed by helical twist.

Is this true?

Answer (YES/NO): NO